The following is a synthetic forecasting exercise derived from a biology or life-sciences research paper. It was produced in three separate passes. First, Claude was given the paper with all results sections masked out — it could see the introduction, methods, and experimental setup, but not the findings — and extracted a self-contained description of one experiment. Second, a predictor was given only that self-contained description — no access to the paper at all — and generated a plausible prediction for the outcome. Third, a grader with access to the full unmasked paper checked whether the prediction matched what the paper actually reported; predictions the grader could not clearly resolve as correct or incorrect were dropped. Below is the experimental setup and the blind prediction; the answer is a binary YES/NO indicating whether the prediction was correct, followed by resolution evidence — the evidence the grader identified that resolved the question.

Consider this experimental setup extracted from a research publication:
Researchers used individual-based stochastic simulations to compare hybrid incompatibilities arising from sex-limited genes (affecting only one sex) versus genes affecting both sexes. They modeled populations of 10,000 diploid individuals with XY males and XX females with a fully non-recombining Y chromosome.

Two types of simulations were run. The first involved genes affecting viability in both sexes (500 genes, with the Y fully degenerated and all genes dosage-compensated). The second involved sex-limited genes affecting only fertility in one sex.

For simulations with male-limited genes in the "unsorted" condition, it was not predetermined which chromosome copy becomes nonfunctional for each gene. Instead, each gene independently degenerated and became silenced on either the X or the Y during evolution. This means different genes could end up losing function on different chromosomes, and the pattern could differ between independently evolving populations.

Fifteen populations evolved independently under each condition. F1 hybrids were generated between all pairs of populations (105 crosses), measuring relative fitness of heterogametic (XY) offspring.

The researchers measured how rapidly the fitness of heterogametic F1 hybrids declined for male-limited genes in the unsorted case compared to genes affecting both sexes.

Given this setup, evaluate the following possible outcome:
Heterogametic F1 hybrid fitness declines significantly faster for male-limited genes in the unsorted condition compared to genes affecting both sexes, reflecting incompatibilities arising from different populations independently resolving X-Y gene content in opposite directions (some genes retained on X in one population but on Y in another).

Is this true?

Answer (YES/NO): YES